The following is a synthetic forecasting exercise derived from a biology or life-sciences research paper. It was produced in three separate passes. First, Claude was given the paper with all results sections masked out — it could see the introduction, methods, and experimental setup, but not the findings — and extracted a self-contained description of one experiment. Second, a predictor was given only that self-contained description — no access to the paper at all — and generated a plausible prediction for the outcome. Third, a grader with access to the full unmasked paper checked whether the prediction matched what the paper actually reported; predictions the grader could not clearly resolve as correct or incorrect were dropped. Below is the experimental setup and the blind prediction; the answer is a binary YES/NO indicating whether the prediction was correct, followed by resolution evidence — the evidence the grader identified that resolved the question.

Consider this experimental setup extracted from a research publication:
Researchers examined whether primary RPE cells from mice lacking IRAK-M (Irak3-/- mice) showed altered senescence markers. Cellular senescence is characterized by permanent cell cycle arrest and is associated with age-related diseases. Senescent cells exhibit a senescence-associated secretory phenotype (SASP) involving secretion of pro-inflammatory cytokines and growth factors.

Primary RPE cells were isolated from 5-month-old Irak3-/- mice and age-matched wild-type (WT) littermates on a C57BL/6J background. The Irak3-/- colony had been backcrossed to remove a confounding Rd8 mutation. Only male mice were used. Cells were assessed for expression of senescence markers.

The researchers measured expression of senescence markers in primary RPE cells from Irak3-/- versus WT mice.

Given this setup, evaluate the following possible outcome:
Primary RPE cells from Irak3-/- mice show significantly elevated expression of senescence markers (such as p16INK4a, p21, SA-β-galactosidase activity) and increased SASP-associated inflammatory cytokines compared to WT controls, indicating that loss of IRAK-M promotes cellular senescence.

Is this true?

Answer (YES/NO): NO